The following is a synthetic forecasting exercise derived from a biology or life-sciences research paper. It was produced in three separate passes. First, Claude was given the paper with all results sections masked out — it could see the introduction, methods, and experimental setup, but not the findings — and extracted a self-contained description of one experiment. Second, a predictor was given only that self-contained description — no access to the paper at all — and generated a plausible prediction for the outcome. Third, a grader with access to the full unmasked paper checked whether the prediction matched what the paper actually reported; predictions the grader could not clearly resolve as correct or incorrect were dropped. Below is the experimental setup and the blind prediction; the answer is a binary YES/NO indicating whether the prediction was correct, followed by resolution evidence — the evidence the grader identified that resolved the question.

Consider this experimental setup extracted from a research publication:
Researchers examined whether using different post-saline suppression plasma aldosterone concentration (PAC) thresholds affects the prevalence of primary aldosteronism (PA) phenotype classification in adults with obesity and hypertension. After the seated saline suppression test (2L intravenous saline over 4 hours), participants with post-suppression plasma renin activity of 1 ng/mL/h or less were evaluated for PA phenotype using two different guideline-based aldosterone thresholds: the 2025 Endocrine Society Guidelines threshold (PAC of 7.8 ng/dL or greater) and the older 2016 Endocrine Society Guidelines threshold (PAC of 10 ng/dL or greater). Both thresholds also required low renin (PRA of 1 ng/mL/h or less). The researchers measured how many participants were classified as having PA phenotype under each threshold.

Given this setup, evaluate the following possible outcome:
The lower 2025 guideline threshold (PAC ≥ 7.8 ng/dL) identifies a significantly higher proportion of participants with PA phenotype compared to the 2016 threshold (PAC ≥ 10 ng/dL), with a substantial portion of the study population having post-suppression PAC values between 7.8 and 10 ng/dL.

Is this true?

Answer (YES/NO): NO